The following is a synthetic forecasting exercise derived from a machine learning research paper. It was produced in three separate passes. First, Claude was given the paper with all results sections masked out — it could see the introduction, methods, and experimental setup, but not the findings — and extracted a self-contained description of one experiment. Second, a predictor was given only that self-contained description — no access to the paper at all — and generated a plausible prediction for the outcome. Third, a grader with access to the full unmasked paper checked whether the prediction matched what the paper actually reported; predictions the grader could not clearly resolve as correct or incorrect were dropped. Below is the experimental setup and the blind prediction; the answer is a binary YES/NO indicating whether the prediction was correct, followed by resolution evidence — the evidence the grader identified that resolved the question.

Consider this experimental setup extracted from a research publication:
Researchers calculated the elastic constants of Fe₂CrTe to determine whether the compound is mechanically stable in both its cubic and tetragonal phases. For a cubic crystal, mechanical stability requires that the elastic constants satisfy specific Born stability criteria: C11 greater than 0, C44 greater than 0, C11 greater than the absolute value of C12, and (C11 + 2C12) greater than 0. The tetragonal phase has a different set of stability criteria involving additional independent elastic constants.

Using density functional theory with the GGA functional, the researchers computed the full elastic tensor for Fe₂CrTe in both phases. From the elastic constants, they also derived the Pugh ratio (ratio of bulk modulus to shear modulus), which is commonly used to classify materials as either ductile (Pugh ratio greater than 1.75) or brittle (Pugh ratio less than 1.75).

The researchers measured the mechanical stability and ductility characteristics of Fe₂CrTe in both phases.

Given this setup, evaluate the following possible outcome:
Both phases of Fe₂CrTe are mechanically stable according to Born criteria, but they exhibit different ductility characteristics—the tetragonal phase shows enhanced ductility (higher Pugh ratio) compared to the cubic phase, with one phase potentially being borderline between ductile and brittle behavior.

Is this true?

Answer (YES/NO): NO